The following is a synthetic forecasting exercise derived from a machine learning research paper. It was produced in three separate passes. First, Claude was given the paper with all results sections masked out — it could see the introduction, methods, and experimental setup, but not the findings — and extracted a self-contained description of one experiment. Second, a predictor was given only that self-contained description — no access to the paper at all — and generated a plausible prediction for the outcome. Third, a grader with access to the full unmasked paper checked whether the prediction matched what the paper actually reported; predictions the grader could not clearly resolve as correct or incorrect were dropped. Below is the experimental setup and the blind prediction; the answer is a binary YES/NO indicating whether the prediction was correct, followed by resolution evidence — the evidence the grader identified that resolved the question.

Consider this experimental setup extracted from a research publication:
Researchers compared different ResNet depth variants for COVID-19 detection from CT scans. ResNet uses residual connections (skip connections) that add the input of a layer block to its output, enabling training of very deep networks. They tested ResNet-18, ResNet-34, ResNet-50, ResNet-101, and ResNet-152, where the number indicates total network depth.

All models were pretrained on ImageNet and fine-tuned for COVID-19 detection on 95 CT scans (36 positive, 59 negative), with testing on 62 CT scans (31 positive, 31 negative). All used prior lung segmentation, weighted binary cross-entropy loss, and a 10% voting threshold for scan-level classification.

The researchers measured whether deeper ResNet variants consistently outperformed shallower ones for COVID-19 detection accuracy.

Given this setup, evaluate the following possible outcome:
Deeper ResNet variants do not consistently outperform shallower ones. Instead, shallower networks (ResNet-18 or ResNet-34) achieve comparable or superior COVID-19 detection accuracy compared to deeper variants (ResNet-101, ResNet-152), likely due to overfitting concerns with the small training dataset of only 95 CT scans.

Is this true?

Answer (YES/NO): YES